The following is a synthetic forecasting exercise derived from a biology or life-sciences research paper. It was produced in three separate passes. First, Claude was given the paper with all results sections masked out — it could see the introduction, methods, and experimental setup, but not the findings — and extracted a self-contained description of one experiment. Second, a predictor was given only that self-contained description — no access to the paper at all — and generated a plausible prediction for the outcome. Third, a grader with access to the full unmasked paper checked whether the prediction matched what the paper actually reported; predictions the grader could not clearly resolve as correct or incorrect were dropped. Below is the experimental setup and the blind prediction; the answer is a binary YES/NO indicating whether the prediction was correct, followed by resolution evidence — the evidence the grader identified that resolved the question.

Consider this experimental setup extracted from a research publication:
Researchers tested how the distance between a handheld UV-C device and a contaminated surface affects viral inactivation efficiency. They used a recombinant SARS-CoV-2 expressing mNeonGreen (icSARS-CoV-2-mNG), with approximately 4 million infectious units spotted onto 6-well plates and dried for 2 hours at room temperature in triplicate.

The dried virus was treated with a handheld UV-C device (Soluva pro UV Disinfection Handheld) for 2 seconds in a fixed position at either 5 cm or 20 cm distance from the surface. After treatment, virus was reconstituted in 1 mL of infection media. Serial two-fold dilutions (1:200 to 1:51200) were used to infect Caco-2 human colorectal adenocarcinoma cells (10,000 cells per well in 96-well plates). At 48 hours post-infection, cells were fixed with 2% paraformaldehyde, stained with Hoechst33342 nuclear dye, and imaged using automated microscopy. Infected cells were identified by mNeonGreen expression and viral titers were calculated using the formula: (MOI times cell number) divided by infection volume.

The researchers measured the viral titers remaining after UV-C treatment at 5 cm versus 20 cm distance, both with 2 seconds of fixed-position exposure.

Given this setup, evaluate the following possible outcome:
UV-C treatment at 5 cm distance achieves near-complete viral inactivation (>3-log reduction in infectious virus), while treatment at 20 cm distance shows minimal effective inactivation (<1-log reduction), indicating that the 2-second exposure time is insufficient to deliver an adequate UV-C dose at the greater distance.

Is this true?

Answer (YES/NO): NO